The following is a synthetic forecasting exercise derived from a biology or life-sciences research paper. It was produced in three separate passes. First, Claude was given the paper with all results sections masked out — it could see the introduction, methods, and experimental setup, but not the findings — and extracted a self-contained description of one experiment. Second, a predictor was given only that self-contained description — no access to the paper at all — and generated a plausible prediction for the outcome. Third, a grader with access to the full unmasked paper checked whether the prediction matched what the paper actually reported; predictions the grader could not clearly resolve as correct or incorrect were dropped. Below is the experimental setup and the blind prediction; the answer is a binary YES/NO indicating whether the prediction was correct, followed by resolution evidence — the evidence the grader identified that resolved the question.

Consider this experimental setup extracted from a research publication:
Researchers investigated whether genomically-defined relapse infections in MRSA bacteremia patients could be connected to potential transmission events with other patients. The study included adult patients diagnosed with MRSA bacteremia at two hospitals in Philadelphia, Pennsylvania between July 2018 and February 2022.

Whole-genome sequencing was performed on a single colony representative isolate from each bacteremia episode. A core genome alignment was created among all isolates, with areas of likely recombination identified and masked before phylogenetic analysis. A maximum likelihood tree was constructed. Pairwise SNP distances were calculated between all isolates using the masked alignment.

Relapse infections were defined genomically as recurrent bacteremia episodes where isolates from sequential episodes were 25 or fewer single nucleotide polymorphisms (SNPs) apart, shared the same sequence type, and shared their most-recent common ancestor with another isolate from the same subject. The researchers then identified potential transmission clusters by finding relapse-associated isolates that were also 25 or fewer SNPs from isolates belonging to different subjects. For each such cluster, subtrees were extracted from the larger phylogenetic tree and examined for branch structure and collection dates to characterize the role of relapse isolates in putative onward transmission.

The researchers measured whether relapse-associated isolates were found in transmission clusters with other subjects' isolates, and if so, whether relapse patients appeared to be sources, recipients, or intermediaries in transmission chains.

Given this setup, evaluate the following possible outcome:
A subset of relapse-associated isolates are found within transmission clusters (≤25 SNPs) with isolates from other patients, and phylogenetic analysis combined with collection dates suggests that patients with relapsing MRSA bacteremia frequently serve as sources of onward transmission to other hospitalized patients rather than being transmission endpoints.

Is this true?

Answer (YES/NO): NO